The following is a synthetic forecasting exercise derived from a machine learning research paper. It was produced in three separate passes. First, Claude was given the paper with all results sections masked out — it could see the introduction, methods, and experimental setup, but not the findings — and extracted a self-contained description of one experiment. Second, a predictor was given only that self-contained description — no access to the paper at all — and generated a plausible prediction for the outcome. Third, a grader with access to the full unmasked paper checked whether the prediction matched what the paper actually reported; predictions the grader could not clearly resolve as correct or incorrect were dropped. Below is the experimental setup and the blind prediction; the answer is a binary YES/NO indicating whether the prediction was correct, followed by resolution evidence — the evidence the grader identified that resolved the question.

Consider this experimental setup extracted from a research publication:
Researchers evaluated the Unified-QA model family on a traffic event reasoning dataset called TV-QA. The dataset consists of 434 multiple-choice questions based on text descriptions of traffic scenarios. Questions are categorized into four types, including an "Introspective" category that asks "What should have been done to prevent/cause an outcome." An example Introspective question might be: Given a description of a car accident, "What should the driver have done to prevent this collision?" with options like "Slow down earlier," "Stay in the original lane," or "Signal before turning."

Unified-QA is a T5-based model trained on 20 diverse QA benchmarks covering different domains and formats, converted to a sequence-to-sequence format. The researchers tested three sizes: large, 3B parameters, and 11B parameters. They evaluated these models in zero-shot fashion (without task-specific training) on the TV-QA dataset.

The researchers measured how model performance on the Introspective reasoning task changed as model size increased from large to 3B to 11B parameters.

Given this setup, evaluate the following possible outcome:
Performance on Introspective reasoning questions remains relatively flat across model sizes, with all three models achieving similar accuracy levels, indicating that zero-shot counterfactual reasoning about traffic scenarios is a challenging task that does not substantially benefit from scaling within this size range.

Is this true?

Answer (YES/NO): NO